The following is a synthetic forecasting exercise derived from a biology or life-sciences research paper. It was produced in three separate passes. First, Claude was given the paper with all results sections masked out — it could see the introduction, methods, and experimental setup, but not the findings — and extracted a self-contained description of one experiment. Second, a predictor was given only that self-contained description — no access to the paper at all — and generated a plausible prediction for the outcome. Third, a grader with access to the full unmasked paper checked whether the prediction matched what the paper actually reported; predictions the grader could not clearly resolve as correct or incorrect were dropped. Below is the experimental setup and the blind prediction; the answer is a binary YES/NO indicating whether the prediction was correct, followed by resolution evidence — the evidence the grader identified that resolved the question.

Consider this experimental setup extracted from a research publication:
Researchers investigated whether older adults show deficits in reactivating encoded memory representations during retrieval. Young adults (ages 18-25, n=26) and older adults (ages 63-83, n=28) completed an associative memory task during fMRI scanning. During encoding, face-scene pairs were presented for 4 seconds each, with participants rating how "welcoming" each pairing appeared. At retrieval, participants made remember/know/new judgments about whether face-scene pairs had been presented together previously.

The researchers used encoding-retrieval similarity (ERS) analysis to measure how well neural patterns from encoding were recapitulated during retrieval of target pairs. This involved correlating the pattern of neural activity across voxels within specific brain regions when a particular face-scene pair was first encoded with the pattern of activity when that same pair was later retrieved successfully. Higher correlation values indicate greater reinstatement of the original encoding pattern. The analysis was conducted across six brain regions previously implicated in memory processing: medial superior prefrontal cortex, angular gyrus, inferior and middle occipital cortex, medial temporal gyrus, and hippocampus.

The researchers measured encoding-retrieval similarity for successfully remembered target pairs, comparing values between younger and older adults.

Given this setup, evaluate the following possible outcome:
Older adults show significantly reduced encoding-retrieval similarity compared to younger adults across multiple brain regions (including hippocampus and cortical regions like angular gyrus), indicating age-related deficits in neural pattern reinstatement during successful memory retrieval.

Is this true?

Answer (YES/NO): NO